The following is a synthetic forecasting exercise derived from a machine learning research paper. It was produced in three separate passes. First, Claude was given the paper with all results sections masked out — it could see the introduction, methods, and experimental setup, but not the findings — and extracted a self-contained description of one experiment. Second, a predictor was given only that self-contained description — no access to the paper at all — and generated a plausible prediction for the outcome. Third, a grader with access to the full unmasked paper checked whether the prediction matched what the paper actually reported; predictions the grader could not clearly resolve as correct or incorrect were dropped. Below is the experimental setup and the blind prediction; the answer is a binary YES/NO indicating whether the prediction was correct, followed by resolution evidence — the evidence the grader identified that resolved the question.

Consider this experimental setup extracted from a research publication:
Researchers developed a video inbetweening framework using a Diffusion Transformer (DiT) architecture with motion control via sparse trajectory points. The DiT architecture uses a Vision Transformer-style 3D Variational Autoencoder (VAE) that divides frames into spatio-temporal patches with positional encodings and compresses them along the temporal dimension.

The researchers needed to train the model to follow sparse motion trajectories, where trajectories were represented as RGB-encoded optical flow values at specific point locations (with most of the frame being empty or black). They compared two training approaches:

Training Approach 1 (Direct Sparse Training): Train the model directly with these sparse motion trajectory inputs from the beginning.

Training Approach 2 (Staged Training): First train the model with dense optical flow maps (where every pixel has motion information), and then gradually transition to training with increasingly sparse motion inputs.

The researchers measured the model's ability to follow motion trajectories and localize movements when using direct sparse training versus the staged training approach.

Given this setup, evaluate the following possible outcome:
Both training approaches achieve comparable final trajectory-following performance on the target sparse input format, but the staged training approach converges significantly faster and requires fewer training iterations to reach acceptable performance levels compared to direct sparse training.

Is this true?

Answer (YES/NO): NO